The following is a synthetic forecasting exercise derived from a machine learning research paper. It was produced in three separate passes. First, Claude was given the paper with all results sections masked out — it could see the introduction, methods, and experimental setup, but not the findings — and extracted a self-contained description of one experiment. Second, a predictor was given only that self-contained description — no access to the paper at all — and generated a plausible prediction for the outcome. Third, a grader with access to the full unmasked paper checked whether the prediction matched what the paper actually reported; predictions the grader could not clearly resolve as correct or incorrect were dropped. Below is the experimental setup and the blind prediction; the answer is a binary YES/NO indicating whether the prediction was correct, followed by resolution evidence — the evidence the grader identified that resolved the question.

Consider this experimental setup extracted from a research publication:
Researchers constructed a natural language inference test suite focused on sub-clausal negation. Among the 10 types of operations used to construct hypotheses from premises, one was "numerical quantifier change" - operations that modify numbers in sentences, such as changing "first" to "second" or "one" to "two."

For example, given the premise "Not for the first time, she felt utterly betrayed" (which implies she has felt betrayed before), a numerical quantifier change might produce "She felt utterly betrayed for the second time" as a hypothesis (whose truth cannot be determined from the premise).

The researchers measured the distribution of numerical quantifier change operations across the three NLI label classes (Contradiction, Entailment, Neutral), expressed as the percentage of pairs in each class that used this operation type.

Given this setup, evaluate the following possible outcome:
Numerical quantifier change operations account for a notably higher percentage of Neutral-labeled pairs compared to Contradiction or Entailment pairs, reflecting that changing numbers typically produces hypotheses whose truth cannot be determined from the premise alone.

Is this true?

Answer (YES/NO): YES